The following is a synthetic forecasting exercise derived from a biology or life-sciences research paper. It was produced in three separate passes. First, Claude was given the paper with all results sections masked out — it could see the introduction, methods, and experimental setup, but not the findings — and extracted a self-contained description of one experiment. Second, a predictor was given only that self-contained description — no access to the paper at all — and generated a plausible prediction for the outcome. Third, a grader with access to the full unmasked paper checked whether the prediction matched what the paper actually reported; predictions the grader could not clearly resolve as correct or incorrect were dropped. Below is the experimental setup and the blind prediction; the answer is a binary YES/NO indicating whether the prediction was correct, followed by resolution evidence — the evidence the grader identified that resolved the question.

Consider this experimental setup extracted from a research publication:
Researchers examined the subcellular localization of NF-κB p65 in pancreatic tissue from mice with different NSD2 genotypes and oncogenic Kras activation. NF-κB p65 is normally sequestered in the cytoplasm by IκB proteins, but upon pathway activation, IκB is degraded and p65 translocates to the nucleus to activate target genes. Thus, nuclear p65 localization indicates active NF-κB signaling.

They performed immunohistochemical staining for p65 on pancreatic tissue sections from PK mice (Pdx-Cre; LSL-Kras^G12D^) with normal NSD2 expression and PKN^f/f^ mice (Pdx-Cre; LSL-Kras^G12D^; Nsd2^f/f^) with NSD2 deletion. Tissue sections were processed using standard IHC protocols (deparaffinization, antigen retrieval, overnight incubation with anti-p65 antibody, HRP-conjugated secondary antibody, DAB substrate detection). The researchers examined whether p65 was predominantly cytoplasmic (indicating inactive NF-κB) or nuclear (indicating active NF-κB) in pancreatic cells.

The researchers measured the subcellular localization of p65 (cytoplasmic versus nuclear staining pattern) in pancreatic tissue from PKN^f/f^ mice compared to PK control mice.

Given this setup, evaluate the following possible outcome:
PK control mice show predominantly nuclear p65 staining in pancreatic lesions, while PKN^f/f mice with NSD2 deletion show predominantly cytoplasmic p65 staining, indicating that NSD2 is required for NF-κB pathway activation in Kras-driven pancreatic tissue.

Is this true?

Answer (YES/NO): NO